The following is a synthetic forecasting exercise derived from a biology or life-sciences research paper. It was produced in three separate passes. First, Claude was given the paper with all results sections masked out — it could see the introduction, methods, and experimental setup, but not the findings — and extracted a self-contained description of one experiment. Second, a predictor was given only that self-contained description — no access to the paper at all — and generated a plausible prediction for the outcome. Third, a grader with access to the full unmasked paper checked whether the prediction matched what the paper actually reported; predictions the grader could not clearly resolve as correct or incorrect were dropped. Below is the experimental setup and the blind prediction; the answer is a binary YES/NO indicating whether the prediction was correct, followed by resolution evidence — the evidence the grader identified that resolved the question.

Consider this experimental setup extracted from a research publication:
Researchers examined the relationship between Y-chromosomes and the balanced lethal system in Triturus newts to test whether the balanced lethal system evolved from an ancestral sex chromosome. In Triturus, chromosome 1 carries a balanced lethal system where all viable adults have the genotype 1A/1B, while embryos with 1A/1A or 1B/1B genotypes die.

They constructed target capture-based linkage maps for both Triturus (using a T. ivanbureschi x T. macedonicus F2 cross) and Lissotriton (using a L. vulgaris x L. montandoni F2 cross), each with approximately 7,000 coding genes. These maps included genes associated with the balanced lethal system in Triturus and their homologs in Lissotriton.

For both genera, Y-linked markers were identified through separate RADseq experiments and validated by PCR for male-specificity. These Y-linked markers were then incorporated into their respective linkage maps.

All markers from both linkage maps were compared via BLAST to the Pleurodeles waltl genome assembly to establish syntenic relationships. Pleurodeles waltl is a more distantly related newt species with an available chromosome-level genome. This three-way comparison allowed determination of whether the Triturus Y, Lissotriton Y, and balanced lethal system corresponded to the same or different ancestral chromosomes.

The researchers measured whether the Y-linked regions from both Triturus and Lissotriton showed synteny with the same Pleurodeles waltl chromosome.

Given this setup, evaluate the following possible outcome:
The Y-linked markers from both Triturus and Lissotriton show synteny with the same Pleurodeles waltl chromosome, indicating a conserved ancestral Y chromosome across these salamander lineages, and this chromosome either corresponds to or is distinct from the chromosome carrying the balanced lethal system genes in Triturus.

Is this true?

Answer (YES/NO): NO